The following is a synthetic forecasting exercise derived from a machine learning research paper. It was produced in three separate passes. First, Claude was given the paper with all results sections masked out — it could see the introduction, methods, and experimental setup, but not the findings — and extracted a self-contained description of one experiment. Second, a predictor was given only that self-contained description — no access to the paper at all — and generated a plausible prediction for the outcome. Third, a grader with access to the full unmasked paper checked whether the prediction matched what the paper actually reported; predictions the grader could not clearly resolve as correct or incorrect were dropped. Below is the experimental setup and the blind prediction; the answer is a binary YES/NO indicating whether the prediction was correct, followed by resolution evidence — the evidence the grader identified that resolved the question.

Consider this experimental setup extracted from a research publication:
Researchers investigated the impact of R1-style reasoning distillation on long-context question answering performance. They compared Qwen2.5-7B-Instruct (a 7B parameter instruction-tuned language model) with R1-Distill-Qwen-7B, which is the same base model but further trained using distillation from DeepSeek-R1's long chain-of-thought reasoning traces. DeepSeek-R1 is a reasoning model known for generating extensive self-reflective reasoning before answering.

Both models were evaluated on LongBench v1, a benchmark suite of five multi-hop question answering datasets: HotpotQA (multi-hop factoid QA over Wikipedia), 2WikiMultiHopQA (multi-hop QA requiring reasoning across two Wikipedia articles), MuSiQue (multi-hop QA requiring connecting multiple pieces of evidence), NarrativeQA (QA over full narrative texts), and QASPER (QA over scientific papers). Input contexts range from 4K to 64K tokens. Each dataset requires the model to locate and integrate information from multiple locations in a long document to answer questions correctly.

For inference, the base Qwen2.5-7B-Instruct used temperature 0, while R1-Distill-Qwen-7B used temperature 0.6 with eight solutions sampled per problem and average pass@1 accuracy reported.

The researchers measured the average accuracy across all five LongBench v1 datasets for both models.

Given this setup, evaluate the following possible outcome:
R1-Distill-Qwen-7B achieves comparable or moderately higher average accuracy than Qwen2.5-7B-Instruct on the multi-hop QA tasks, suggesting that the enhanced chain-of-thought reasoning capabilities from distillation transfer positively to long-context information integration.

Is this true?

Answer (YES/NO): NO